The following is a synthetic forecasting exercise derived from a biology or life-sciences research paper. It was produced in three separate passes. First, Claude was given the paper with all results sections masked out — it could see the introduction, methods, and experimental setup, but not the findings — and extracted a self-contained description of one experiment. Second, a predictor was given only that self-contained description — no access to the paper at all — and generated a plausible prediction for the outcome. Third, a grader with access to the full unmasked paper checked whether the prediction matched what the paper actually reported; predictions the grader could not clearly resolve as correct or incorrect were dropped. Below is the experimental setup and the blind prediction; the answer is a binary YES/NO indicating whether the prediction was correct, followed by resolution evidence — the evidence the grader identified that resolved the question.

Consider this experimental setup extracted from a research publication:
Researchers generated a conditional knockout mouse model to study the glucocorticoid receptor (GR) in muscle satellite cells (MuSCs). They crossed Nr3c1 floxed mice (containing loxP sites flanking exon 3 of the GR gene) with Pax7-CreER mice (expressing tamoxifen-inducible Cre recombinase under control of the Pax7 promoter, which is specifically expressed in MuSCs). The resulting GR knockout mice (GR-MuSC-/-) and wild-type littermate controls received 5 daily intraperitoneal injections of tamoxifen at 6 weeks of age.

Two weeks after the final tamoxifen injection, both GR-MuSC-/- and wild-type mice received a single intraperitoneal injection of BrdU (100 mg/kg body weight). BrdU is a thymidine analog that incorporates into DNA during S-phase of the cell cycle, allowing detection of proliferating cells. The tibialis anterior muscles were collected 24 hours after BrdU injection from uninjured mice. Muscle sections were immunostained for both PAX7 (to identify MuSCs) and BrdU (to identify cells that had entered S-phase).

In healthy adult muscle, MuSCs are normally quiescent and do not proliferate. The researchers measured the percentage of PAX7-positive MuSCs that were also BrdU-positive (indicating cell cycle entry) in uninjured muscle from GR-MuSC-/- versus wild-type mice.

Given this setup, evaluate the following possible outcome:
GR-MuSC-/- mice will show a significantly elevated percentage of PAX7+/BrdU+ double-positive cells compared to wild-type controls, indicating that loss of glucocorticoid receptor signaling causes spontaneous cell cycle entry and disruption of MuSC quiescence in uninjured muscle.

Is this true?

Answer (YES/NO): NO